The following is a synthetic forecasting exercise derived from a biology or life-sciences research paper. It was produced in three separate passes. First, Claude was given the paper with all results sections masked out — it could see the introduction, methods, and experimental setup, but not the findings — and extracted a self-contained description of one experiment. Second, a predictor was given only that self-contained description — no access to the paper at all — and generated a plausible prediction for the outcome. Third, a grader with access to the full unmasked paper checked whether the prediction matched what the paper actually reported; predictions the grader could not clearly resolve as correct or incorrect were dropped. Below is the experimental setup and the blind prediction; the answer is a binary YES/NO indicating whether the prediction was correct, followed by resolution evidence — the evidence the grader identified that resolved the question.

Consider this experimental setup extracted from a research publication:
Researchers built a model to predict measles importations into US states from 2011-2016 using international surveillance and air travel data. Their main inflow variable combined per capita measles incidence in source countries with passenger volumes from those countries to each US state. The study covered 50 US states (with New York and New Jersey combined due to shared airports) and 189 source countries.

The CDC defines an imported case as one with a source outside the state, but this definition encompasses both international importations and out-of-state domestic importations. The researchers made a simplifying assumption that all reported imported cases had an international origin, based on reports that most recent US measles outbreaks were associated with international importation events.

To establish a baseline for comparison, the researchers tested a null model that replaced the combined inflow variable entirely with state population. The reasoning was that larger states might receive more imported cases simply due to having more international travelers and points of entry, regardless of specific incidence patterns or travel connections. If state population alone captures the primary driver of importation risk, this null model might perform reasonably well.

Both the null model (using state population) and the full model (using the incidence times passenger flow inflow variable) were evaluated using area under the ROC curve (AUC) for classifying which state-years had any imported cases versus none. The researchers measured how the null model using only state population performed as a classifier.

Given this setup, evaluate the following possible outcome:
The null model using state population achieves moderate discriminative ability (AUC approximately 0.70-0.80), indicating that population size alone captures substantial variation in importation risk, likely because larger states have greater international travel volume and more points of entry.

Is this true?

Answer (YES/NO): NO